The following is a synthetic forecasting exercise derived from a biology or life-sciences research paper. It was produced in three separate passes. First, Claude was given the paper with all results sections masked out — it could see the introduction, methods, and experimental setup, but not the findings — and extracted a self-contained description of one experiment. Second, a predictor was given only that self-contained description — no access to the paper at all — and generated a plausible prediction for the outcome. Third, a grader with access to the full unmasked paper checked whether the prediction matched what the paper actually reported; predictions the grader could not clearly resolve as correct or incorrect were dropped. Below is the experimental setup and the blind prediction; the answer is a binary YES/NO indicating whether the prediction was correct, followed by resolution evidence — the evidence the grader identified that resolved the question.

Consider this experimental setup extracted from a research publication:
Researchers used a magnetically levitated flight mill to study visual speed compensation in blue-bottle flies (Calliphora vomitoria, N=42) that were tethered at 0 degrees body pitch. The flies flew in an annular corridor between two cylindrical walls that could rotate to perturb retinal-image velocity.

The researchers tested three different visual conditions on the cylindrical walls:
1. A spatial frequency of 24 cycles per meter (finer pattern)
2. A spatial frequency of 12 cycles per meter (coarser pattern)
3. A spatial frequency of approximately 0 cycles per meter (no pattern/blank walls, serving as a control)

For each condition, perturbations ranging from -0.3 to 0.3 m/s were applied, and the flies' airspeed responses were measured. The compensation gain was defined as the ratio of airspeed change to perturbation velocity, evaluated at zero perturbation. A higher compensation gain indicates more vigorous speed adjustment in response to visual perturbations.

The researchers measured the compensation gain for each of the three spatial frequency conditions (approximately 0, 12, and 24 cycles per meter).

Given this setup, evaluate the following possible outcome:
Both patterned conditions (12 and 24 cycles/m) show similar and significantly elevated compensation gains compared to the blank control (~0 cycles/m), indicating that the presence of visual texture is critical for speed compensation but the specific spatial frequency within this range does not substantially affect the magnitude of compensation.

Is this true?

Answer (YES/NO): NO